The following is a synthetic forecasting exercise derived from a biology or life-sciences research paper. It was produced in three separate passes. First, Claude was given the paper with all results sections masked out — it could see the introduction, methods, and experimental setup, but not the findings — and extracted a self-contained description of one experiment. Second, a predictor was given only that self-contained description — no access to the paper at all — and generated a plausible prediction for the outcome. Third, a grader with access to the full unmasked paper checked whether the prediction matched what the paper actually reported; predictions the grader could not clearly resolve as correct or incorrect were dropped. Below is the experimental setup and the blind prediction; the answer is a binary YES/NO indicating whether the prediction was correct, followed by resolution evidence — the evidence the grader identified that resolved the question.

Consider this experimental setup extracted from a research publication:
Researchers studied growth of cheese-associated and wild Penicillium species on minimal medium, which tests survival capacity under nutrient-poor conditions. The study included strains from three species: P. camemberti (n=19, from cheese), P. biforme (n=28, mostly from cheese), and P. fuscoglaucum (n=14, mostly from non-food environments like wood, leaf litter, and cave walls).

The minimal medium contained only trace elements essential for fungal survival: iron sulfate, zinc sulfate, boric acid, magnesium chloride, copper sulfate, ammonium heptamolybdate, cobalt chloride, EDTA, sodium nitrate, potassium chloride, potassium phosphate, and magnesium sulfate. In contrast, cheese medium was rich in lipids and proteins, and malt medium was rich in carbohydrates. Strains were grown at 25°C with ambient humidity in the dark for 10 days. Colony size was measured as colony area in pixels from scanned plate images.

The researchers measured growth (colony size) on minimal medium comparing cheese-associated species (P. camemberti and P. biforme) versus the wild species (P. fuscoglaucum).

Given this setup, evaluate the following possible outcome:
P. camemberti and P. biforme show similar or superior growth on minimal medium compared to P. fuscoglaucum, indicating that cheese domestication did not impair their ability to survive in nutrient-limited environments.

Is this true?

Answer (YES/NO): NO